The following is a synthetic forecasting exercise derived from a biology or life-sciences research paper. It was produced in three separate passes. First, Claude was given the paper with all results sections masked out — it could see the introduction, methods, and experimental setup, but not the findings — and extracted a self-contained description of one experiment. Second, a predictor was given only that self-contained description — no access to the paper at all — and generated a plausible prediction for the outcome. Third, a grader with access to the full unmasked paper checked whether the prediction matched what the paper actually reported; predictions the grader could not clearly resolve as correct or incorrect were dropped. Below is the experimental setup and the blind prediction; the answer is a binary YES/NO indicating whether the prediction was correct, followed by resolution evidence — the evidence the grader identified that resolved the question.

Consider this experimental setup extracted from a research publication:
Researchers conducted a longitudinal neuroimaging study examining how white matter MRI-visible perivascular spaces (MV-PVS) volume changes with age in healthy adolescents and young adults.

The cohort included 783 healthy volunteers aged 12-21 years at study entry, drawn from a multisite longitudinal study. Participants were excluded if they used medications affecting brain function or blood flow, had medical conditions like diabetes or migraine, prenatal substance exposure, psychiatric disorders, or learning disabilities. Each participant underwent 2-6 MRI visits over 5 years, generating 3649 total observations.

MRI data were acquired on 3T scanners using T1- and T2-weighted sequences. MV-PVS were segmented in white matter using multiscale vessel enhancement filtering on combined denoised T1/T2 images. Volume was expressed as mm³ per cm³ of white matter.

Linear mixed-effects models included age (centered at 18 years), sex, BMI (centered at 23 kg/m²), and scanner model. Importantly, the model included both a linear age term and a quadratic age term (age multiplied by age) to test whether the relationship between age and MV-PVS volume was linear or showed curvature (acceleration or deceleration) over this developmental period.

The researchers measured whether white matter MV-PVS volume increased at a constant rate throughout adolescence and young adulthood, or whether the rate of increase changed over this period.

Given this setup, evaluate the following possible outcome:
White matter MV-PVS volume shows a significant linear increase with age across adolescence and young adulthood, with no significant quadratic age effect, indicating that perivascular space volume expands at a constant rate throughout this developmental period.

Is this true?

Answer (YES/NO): NO